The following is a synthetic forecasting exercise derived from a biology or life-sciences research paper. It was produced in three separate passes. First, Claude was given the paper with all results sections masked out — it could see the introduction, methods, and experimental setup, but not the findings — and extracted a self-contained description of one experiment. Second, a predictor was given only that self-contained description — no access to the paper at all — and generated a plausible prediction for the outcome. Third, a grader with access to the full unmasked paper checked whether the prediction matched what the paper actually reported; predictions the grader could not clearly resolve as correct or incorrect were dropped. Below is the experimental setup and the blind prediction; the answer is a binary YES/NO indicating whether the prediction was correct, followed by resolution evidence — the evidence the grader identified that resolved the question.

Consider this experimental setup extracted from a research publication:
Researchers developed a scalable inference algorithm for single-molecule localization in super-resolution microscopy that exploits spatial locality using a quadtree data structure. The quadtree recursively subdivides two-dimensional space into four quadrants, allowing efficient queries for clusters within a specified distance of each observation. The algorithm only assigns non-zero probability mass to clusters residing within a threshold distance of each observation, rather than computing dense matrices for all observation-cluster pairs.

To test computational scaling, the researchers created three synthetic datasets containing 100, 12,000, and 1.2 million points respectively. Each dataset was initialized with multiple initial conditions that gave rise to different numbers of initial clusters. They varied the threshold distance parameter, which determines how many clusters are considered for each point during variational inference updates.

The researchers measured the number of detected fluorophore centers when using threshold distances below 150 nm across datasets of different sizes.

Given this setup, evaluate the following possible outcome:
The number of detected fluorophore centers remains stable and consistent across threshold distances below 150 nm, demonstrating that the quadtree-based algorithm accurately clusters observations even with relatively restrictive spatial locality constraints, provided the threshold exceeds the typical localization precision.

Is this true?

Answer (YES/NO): NO